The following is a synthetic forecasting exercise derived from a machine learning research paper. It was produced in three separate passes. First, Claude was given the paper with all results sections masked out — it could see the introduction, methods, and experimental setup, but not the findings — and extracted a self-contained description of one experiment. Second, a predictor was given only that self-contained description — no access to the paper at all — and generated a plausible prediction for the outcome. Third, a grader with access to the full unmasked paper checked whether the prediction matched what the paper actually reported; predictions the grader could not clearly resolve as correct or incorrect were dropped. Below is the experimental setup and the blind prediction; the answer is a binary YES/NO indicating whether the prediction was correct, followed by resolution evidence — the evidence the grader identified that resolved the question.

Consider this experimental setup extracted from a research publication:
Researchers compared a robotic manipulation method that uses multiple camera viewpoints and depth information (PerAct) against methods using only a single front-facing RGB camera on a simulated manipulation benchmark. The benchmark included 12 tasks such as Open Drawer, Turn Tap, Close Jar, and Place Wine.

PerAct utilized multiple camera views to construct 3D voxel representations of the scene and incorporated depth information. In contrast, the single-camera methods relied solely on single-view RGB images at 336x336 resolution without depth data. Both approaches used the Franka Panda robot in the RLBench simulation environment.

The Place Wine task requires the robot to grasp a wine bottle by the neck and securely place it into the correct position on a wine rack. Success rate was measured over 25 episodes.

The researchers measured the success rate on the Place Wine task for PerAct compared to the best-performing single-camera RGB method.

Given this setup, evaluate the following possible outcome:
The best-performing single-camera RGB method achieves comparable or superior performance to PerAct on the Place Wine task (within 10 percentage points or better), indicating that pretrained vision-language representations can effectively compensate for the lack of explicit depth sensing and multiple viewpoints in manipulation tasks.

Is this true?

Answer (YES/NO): YES